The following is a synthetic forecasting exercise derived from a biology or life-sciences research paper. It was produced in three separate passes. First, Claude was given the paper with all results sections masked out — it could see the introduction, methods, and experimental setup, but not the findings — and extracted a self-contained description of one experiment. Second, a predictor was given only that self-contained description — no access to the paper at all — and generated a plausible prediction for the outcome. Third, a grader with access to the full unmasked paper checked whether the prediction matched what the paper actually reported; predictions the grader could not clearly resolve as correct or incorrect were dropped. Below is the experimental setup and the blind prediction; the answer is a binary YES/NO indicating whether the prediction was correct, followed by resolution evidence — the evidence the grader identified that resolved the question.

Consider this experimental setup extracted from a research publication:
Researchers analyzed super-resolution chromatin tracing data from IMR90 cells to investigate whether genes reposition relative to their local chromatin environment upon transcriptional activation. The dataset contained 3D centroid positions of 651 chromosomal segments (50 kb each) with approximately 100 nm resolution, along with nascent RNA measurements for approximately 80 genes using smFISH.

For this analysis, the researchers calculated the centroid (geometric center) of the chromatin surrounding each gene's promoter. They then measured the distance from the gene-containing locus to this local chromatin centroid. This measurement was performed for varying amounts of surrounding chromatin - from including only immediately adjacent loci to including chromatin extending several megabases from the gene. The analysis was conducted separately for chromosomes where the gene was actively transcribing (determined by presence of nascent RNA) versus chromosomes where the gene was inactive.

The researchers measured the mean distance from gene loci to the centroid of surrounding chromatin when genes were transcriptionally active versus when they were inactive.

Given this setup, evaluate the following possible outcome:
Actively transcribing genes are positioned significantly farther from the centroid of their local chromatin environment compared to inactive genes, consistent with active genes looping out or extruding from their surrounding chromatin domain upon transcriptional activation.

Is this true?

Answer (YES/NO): NO